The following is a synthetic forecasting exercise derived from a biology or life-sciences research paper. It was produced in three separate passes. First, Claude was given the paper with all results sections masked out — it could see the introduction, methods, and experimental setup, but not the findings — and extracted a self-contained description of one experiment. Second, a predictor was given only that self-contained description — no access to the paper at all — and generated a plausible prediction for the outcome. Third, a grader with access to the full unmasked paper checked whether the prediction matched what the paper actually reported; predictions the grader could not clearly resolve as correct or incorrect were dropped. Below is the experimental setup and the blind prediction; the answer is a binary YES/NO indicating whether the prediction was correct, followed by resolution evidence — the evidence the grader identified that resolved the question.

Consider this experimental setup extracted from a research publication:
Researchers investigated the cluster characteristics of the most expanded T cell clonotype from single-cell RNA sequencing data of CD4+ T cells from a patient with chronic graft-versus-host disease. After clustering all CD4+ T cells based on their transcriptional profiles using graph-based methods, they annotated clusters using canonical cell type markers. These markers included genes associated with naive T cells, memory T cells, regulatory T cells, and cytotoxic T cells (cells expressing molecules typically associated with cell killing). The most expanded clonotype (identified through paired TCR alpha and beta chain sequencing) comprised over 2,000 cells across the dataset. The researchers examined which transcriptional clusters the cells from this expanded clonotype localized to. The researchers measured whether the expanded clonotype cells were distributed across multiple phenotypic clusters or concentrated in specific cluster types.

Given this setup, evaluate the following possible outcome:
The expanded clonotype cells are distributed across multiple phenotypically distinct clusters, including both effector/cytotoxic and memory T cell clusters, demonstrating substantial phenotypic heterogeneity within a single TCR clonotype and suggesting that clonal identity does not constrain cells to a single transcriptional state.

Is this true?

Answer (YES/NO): NO